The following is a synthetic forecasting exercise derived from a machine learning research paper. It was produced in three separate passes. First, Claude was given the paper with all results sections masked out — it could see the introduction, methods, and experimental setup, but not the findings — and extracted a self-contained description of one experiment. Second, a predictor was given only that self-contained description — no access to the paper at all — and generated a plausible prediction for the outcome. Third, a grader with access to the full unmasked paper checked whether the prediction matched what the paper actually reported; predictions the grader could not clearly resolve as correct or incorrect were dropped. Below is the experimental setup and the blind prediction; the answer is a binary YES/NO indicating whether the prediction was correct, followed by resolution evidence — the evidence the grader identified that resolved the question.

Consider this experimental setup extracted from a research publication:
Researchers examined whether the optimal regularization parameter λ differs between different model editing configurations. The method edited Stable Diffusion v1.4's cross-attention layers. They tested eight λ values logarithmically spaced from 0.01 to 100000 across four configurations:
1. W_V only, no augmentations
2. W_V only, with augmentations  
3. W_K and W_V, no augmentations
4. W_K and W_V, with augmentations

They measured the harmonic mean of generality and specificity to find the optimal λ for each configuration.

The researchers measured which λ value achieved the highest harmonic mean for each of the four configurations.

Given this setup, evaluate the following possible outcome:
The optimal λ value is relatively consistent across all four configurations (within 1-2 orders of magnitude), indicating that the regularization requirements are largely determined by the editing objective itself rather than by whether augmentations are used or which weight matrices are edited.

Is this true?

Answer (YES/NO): NO